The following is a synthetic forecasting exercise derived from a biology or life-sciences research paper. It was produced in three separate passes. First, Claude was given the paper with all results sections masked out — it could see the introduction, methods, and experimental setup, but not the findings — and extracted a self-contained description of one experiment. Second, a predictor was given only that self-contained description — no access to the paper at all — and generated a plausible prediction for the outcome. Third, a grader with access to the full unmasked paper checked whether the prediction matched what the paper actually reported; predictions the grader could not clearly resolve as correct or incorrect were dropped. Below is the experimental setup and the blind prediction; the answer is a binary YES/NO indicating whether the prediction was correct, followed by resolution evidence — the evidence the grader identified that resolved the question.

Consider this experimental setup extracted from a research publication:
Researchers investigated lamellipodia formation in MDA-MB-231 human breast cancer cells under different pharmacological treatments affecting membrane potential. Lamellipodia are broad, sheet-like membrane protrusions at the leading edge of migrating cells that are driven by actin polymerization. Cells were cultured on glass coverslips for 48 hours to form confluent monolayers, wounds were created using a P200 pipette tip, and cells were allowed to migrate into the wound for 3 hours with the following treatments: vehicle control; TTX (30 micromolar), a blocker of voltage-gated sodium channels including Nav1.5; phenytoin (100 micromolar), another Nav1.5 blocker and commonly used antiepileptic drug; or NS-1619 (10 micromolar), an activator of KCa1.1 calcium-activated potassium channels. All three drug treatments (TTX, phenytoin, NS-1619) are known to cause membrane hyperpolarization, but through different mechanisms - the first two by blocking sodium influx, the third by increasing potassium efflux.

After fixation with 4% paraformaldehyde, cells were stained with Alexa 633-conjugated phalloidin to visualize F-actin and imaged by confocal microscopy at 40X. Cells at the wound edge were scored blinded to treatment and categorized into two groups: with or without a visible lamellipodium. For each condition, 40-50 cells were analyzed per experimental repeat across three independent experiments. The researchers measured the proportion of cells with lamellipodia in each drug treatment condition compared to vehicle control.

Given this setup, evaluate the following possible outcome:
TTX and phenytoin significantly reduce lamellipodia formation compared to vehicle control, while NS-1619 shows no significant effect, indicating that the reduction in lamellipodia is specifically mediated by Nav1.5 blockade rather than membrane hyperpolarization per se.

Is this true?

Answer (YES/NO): NO